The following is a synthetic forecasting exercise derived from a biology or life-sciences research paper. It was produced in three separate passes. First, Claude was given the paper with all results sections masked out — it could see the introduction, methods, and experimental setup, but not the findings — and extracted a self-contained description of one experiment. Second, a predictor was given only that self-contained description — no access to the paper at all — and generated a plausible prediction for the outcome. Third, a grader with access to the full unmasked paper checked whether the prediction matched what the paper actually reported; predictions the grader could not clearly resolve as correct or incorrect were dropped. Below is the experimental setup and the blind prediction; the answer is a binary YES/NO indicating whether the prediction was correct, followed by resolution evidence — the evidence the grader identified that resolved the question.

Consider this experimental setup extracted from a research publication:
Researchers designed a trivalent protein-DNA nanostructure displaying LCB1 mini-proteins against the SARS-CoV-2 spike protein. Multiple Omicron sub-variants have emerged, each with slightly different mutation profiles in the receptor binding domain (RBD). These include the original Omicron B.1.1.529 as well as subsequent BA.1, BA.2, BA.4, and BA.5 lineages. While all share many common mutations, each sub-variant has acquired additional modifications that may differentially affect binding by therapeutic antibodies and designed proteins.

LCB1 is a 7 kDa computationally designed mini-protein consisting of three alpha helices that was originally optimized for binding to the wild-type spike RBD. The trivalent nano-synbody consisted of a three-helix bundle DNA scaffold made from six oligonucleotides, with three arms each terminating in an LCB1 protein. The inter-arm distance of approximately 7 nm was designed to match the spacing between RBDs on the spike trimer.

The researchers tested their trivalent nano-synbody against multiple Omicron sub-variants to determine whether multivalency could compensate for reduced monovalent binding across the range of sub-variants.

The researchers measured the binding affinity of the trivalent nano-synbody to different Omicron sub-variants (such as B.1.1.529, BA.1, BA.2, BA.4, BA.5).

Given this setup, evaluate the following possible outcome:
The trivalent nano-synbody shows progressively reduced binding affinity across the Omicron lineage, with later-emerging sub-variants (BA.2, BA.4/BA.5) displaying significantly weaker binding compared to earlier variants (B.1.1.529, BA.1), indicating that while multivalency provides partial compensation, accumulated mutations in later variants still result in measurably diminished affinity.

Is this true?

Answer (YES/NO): NO